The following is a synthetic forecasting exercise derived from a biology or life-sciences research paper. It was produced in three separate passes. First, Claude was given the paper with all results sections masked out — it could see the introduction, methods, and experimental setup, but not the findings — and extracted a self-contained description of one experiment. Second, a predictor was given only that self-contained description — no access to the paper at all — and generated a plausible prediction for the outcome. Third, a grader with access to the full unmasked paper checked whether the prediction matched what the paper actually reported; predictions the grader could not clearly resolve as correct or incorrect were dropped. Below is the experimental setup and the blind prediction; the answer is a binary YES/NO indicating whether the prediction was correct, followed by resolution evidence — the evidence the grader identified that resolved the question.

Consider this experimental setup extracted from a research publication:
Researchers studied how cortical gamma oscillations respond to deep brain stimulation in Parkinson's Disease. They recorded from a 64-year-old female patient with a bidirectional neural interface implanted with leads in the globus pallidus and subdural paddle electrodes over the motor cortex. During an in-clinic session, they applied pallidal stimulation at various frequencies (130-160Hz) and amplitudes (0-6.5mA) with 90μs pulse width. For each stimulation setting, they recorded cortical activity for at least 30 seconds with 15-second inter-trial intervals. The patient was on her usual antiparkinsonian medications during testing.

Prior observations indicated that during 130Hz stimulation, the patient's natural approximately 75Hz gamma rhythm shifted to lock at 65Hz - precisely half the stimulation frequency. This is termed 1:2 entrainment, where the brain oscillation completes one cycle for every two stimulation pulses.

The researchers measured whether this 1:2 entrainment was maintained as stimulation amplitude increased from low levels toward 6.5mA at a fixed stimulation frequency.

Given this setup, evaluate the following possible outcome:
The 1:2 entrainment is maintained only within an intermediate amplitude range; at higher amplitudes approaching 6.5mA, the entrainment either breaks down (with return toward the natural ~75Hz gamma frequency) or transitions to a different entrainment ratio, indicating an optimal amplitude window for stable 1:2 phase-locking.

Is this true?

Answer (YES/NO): NO